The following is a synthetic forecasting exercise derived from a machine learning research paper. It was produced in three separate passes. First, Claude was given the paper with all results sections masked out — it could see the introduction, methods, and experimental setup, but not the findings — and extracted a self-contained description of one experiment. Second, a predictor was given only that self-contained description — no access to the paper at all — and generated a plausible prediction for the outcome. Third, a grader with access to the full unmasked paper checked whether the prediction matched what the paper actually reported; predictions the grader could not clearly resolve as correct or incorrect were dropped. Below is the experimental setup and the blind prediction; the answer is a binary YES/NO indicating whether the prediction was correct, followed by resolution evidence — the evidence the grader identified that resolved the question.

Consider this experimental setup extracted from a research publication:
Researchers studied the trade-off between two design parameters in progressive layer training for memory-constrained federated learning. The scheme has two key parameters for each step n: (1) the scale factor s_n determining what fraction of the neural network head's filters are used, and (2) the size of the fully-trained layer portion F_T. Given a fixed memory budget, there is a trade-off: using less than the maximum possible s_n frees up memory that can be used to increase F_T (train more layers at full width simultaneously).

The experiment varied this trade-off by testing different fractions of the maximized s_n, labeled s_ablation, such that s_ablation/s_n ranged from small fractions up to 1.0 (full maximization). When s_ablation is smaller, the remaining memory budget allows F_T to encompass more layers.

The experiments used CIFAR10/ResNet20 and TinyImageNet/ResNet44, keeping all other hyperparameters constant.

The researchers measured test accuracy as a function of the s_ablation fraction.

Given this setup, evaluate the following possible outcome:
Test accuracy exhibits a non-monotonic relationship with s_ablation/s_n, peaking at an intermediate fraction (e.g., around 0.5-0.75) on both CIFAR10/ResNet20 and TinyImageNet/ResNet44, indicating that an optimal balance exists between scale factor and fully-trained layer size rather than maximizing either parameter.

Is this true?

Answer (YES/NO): NO